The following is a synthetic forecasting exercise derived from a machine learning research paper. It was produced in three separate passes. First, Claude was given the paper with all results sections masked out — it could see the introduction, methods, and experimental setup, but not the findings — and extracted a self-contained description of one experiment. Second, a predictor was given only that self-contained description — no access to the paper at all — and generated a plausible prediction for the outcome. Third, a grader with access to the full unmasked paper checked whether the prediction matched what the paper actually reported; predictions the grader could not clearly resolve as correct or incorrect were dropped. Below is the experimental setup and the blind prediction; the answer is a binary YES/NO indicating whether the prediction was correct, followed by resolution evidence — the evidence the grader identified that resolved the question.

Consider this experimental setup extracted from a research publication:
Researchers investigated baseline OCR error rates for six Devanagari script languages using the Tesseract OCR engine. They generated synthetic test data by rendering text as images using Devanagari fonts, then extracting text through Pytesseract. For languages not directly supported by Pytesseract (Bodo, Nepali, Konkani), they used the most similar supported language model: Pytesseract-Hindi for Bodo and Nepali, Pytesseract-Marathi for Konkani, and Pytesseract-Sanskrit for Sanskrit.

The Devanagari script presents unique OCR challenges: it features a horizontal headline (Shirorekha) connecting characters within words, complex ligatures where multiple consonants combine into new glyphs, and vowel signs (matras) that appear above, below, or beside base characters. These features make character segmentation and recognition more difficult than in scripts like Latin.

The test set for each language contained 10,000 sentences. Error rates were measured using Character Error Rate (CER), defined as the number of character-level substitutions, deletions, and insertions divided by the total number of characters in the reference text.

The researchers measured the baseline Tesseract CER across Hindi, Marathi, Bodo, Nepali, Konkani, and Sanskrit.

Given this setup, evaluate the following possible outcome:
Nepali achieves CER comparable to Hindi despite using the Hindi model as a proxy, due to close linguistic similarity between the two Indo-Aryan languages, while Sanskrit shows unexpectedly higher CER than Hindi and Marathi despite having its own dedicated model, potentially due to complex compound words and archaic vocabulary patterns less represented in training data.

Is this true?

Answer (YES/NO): NO